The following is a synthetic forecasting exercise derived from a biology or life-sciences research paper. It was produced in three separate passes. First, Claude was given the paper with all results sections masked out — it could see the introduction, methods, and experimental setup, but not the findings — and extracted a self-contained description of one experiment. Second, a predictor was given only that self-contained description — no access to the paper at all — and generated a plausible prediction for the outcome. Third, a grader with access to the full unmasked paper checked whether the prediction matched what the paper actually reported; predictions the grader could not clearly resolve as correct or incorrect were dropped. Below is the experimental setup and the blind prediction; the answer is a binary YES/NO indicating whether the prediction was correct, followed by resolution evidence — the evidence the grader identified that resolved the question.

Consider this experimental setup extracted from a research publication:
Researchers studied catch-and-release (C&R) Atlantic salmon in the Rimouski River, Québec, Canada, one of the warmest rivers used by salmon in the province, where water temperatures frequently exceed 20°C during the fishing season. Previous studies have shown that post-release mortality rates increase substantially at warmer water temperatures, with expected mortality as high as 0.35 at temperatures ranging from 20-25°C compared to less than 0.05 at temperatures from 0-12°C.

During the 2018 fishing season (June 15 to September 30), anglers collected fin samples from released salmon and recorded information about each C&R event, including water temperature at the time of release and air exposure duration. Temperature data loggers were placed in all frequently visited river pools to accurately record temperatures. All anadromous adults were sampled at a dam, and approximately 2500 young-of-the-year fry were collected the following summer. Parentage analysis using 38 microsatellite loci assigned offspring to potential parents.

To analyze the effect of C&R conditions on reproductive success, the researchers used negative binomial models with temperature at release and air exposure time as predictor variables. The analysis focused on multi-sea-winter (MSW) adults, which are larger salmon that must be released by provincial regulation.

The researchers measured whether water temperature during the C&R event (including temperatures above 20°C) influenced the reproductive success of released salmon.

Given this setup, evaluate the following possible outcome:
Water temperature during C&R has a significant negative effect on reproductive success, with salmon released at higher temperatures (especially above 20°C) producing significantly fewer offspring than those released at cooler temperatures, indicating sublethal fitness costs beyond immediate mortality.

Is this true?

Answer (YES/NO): NO